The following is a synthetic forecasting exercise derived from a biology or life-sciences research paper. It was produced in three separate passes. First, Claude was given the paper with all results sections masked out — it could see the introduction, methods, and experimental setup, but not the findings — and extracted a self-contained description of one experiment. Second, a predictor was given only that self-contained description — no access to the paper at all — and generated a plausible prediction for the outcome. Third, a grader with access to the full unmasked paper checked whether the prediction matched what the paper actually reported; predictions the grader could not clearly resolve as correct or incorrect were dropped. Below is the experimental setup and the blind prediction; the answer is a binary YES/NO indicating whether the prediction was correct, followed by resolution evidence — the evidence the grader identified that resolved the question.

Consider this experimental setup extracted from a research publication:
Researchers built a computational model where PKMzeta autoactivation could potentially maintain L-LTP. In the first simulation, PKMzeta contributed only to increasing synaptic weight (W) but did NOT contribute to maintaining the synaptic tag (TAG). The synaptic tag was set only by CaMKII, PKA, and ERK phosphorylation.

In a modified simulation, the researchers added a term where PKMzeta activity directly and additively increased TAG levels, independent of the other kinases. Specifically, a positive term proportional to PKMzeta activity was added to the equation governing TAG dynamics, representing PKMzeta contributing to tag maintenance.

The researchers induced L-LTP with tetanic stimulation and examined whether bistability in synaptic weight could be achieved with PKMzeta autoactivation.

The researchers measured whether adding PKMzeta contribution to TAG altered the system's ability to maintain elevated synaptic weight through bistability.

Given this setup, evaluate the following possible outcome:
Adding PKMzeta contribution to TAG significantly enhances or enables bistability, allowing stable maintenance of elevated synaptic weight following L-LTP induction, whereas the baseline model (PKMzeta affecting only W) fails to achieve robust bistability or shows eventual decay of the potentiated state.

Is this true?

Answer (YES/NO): YES